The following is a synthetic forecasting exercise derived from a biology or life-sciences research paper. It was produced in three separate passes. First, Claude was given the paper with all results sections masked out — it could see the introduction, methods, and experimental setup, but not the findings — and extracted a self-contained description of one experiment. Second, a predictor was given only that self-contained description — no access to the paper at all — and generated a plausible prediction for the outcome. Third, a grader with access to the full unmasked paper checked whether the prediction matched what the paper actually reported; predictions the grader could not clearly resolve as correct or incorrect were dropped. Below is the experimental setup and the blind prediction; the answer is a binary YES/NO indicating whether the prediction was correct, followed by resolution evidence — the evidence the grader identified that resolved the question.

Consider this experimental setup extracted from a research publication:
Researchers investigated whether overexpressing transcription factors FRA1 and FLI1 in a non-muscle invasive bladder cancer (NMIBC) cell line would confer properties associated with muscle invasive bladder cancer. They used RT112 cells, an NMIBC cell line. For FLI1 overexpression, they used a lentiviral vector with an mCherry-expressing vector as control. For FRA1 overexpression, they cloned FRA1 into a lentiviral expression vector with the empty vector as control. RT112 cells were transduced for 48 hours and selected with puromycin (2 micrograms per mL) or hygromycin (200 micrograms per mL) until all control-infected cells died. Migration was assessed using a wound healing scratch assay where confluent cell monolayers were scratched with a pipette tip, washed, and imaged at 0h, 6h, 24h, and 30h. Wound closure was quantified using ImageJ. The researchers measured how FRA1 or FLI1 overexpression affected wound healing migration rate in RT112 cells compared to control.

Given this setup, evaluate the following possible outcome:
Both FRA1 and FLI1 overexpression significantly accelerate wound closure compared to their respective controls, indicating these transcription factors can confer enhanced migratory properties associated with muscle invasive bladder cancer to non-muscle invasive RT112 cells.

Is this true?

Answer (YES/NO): NO